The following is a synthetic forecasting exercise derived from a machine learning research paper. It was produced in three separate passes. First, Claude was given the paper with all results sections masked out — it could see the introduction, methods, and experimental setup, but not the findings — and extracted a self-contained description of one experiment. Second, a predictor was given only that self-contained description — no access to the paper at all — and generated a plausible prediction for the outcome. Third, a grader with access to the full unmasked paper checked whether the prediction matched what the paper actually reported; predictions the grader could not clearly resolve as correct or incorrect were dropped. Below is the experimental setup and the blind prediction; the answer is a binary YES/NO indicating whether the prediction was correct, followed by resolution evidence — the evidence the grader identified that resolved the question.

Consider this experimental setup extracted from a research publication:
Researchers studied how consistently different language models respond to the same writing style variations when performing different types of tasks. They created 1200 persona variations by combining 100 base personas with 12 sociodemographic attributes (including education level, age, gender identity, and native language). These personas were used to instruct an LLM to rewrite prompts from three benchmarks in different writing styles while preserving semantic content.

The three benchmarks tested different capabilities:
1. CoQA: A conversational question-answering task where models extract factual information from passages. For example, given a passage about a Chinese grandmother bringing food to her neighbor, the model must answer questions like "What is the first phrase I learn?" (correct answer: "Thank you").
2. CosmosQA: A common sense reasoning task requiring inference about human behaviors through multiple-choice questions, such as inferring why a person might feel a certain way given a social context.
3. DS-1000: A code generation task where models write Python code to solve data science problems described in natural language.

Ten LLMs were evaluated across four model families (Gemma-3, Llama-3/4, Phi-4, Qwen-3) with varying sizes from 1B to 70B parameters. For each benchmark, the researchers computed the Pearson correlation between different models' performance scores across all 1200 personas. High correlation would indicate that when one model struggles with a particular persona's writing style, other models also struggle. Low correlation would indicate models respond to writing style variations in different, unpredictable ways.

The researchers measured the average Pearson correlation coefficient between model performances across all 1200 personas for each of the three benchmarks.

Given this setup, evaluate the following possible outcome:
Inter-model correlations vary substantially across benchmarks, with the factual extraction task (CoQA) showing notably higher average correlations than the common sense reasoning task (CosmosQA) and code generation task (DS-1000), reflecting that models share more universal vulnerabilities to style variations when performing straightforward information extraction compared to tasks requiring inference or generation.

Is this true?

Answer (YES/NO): YES